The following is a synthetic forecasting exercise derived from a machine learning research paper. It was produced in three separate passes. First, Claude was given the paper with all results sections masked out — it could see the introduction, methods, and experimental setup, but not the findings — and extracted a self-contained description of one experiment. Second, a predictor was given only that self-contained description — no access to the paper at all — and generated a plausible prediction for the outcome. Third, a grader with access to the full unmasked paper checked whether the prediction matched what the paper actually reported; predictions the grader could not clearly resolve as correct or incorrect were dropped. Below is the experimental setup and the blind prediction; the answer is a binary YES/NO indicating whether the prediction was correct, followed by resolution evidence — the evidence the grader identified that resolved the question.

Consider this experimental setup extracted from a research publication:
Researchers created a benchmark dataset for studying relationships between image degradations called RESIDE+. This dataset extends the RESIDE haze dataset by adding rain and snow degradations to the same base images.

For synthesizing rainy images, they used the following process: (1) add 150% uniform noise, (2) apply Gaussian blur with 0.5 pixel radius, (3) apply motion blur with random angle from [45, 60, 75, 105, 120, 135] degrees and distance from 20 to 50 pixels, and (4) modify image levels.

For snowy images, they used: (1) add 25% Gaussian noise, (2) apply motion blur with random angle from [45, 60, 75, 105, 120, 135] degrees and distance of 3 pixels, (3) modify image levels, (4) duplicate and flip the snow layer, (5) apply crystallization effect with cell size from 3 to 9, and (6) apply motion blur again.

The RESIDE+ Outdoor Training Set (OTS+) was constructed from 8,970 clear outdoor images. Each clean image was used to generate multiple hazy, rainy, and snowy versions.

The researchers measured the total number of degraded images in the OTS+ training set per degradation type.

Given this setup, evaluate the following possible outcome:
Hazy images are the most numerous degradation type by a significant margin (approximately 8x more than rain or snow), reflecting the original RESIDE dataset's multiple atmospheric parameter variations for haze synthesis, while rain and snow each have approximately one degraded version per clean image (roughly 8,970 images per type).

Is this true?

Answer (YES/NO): NO